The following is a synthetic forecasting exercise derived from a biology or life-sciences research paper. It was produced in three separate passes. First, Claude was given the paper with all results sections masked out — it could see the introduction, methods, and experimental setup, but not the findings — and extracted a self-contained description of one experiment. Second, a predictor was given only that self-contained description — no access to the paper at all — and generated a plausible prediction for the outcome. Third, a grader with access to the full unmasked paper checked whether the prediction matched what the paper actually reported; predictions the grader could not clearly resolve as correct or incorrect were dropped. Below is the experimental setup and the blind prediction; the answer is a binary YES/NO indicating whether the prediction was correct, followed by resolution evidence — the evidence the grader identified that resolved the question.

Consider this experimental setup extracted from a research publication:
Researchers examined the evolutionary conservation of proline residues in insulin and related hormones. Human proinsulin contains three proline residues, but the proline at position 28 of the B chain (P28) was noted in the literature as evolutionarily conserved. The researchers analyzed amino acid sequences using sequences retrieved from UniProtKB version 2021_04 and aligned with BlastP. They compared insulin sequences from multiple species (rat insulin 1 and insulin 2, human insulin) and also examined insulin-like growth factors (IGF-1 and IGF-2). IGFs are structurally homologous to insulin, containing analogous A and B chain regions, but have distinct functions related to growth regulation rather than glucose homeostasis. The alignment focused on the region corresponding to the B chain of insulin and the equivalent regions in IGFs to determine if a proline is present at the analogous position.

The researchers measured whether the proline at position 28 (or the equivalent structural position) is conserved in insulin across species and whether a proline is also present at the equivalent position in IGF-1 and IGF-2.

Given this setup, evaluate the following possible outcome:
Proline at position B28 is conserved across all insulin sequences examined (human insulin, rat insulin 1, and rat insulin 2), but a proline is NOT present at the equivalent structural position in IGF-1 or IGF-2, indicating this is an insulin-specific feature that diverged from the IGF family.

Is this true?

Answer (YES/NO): NO